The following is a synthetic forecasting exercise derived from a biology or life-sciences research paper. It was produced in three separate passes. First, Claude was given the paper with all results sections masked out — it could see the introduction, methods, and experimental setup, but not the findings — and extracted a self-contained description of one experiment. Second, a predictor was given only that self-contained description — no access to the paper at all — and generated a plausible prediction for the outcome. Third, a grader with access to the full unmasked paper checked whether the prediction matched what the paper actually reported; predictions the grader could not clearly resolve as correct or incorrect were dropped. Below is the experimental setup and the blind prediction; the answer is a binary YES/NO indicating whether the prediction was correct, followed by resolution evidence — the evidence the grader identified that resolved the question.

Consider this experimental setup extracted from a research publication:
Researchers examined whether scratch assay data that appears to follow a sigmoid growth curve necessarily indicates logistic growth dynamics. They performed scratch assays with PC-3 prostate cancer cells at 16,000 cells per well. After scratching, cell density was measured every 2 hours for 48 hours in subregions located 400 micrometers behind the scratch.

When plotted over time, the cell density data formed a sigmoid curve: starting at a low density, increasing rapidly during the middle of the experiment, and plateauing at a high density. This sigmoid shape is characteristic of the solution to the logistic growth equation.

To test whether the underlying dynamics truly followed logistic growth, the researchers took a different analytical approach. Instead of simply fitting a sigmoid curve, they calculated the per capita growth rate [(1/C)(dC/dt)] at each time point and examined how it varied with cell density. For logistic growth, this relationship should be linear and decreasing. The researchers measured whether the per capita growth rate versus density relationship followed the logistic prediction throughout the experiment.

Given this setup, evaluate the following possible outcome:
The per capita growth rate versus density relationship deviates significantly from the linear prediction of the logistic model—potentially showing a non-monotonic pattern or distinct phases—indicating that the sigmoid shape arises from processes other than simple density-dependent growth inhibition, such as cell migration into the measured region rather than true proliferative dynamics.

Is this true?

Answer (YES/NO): NO